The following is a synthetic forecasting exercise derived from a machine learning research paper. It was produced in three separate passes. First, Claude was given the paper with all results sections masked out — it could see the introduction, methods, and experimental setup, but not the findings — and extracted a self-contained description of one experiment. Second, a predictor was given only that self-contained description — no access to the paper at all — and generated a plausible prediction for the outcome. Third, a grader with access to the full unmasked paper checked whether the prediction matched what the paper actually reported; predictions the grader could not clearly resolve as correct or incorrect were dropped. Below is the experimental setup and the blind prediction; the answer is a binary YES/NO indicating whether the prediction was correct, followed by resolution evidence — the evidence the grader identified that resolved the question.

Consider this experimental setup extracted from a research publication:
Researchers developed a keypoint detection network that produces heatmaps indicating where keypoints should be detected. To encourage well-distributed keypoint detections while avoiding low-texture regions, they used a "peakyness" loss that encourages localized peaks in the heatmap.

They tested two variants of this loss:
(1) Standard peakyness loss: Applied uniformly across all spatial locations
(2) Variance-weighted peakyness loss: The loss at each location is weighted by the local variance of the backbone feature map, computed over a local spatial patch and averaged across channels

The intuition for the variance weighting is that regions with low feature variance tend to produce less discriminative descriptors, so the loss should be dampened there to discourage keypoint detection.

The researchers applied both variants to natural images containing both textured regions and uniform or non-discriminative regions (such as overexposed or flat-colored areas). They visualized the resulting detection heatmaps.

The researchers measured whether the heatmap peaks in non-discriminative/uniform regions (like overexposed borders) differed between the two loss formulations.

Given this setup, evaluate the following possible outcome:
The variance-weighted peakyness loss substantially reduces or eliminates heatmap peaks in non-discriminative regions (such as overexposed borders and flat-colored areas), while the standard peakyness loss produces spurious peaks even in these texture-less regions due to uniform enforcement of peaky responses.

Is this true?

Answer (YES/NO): YES